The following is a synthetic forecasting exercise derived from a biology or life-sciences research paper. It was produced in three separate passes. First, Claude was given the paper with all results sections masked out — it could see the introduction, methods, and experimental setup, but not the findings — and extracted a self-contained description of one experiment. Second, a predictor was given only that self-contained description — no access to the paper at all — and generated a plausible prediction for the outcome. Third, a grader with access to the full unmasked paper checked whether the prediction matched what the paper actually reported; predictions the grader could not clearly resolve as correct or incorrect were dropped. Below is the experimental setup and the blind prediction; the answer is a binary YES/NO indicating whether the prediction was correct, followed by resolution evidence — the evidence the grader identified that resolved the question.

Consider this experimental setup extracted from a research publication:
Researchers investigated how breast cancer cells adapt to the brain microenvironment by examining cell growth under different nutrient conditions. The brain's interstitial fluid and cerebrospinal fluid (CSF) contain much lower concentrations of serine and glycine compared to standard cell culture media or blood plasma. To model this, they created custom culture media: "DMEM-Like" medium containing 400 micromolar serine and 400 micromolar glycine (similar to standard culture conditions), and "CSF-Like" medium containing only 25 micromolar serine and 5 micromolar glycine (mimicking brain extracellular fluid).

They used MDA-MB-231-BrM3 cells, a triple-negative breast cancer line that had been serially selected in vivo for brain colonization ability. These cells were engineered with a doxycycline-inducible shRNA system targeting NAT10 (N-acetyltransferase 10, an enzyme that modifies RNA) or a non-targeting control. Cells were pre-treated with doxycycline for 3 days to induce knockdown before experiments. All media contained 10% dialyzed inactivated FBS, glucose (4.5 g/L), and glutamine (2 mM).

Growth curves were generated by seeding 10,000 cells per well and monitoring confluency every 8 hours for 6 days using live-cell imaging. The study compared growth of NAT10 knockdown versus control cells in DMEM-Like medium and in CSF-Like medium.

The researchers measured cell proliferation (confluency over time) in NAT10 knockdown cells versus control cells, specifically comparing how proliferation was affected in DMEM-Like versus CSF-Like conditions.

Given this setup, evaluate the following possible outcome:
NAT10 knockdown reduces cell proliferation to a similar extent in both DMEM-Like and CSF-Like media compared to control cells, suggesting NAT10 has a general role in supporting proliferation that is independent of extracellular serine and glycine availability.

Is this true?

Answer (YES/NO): NO